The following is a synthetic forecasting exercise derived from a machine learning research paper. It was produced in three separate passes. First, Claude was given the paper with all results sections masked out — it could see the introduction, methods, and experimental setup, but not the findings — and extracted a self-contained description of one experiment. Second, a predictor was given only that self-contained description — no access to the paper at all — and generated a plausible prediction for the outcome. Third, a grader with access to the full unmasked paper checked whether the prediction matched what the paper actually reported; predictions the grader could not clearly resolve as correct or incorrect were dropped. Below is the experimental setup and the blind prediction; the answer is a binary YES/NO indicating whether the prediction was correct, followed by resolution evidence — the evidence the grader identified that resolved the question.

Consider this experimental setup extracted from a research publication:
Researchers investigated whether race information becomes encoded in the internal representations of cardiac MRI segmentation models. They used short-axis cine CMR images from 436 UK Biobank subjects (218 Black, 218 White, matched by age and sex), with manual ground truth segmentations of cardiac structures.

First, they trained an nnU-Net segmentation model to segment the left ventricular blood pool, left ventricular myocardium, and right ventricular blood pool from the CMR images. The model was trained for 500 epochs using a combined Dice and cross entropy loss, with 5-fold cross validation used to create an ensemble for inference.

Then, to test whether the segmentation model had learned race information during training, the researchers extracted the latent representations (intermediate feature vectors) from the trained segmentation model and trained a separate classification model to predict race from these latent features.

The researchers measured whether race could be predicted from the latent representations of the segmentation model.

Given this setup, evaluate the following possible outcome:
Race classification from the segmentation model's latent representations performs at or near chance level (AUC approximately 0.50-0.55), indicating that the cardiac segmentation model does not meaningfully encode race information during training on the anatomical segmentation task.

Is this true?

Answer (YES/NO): NO